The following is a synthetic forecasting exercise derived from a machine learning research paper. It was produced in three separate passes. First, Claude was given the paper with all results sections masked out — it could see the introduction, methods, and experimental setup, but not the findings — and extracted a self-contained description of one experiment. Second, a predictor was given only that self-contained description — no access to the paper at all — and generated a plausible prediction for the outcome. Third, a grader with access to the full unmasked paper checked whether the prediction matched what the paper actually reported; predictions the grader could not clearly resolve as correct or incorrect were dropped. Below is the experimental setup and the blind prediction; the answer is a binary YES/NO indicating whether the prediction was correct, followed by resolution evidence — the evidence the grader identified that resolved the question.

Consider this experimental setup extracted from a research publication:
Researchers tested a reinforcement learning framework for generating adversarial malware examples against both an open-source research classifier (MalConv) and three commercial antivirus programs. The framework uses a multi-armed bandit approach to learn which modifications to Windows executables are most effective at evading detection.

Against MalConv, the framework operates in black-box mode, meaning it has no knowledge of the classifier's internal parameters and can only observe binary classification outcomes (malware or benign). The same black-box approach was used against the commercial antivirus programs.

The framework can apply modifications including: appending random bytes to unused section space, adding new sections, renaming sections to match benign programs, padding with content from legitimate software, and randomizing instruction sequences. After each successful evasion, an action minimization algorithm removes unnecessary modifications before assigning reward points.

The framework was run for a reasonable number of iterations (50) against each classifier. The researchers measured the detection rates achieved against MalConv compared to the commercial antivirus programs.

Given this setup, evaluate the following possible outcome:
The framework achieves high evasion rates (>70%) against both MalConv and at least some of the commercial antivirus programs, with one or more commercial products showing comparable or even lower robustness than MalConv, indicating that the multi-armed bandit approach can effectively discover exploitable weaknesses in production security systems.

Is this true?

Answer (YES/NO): NO